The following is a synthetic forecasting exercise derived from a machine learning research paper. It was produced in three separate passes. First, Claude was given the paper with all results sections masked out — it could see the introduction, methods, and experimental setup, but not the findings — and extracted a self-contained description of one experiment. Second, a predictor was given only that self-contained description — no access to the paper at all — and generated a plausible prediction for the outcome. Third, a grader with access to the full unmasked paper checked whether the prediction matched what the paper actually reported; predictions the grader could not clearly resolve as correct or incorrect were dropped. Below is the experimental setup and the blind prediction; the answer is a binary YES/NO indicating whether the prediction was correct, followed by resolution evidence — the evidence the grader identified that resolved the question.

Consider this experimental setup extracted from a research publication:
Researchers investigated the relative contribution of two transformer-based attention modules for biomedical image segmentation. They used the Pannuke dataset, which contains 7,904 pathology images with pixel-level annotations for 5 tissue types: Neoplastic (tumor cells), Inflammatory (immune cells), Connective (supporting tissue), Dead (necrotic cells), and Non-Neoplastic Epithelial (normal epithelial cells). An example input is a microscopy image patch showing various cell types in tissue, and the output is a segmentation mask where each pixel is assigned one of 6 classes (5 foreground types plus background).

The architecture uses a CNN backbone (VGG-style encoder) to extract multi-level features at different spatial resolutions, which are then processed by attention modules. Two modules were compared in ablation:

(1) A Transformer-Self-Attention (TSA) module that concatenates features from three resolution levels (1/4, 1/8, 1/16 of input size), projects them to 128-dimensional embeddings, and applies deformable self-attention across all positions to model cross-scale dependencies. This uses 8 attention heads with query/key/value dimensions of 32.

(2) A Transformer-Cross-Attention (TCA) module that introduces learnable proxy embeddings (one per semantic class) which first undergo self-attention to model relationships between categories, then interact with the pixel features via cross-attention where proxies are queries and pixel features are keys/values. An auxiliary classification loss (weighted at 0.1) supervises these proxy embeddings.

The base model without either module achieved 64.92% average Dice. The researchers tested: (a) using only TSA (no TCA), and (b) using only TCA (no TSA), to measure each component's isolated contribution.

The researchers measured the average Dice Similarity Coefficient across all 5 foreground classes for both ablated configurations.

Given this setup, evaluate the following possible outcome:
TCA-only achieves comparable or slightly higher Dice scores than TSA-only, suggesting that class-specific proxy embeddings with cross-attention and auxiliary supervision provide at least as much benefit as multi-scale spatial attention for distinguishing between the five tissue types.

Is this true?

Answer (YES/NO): NO